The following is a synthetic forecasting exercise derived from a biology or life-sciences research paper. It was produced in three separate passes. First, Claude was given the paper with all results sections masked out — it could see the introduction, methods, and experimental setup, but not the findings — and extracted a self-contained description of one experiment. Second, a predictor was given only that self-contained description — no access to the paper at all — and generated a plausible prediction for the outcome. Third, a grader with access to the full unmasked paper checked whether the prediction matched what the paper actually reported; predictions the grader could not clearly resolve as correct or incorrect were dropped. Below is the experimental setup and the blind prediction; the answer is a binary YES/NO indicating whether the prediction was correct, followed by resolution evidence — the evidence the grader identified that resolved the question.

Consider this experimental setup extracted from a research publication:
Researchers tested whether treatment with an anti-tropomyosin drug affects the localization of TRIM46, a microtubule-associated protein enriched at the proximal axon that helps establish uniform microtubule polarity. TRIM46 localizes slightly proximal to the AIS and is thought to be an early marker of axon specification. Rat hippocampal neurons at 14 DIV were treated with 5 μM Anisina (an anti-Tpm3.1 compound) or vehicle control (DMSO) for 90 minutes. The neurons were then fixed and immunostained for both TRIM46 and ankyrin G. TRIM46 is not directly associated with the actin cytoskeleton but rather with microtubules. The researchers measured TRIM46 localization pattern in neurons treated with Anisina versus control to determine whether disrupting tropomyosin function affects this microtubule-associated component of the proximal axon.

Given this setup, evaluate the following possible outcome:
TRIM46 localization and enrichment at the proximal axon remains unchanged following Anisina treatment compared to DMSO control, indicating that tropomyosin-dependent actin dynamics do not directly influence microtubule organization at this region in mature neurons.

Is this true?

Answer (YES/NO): NO